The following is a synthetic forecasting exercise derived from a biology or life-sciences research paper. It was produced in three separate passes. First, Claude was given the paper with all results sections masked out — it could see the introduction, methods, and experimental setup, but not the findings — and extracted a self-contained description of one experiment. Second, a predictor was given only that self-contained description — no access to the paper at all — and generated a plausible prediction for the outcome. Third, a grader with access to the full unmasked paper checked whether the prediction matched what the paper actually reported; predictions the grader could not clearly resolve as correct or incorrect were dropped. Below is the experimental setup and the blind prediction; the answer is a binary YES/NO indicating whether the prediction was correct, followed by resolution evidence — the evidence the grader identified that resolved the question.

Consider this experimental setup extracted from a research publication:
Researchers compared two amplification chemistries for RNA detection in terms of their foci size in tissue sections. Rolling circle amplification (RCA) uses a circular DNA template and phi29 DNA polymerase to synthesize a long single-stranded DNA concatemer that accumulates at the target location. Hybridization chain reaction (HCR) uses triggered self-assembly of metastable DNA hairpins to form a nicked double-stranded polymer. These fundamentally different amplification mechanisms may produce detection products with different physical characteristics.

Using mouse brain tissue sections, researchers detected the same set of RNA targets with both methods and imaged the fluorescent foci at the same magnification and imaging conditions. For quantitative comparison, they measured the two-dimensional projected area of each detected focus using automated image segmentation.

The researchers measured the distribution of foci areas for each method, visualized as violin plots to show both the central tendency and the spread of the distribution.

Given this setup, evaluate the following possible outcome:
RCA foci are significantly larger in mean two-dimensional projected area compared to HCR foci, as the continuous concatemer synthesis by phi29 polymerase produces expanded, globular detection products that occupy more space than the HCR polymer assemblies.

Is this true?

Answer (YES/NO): YES